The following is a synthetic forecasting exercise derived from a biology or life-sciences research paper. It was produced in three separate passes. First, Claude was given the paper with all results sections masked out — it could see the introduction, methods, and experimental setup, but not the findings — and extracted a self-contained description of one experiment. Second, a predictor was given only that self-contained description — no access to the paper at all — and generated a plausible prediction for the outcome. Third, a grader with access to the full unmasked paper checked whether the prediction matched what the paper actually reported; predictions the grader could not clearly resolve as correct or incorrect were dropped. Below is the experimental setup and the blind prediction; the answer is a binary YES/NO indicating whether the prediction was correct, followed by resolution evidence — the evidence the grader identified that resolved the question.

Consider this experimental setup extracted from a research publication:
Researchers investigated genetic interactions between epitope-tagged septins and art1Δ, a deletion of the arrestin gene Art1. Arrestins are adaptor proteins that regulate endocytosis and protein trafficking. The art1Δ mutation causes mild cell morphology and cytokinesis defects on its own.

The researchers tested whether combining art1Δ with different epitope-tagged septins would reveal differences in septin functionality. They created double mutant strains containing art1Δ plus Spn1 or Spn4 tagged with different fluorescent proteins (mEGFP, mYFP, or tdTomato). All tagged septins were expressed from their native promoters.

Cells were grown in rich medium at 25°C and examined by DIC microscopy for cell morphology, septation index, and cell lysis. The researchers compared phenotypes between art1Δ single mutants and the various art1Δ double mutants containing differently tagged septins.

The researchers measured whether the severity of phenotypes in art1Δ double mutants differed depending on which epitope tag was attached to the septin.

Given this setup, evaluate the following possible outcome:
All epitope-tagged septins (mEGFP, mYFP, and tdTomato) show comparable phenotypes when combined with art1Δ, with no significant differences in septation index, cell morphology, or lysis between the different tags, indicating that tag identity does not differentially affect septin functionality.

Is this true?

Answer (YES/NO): NO